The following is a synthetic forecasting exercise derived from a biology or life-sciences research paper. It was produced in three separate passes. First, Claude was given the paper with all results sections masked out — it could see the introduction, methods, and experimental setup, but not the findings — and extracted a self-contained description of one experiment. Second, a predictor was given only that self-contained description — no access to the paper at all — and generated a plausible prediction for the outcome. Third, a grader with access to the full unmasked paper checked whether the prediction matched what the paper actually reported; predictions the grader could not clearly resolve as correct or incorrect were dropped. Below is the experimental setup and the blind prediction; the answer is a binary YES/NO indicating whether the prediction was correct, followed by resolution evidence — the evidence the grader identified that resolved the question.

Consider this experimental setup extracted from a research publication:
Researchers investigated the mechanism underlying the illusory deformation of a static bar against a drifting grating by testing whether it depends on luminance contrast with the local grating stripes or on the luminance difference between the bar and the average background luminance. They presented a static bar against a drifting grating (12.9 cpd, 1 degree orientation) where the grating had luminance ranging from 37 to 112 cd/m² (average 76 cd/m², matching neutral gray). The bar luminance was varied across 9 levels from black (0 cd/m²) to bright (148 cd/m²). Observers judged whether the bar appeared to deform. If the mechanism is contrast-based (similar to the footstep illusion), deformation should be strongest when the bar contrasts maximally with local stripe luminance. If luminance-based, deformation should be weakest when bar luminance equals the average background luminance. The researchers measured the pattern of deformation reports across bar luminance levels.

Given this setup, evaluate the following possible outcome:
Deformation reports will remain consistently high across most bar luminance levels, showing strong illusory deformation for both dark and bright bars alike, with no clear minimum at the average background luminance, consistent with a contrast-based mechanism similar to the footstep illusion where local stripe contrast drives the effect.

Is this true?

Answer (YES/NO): NO